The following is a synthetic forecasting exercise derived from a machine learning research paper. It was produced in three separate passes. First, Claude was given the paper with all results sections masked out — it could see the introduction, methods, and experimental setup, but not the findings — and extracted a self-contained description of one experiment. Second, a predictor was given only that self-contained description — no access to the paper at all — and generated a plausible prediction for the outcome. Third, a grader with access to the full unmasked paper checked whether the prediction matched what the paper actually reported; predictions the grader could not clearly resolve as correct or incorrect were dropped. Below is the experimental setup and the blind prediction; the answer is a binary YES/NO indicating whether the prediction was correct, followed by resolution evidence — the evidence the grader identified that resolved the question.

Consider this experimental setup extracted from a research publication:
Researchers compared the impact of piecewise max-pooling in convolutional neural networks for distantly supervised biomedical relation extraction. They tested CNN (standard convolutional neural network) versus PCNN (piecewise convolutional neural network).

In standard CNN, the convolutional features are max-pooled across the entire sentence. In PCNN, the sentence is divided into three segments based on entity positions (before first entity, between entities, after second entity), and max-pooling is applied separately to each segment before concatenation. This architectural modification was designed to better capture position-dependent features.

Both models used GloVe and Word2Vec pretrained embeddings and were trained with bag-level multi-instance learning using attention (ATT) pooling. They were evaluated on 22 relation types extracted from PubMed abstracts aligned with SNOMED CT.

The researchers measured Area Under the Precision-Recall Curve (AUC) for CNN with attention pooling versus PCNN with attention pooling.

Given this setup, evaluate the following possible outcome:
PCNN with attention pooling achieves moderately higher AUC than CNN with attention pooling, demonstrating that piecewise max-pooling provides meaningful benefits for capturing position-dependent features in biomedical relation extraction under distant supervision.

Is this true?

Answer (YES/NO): NO